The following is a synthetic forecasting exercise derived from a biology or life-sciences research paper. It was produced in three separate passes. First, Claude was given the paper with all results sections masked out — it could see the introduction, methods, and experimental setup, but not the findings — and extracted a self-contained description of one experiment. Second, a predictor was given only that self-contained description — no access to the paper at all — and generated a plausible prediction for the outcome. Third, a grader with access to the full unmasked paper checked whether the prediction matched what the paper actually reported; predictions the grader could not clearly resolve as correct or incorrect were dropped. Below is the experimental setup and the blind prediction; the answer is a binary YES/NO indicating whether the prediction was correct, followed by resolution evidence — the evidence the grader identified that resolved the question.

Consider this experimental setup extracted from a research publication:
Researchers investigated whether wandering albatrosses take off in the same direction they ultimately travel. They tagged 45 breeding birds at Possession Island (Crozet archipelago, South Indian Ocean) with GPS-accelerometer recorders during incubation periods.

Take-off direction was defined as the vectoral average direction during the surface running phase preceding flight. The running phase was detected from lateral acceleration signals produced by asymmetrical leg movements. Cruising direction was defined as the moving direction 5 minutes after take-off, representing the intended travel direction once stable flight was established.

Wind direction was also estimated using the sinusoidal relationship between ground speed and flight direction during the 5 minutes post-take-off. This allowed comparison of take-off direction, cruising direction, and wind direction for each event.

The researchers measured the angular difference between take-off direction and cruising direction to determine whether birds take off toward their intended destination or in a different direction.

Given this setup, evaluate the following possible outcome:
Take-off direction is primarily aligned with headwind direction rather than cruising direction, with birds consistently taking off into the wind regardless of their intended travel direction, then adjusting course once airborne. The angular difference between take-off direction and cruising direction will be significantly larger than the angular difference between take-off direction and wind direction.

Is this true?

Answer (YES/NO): YES